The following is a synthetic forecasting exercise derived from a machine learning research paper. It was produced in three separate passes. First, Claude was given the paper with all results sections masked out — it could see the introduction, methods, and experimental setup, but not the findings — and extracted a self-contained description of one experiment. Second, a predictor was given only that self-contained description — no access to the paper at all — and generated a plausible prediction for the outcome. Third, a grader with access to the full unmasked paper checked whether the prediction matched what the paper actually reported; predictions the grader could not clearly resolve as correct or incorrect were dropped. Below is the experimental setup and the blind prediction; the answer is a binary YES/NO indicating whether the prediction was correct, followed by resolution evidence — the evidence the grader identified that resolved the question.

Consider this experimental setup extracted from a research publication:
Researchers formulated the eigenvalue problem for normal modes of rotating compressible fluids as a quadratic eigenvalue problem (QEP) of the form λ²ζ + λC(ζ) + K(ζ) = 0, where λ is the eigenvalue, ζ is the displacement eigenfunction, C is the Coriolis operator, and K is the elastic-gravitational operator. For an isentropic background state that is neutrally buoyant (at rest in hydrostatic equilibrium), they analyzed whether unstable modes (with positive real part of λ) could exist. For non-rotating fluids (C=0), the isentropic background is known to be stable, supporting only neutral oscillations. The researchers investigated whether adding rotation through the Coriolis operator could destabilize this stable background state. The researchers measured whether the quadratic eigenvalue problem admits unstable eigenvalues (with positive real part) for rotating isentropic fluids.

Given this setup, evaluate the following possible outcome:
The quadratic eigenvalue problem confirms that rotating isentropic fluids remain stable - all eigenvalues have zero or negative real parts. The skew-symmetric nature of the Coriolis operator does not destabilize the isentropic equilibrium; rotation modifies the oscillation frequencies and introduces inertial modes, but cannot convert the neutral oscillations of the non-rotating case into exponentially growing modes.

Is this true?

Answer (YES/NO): YES